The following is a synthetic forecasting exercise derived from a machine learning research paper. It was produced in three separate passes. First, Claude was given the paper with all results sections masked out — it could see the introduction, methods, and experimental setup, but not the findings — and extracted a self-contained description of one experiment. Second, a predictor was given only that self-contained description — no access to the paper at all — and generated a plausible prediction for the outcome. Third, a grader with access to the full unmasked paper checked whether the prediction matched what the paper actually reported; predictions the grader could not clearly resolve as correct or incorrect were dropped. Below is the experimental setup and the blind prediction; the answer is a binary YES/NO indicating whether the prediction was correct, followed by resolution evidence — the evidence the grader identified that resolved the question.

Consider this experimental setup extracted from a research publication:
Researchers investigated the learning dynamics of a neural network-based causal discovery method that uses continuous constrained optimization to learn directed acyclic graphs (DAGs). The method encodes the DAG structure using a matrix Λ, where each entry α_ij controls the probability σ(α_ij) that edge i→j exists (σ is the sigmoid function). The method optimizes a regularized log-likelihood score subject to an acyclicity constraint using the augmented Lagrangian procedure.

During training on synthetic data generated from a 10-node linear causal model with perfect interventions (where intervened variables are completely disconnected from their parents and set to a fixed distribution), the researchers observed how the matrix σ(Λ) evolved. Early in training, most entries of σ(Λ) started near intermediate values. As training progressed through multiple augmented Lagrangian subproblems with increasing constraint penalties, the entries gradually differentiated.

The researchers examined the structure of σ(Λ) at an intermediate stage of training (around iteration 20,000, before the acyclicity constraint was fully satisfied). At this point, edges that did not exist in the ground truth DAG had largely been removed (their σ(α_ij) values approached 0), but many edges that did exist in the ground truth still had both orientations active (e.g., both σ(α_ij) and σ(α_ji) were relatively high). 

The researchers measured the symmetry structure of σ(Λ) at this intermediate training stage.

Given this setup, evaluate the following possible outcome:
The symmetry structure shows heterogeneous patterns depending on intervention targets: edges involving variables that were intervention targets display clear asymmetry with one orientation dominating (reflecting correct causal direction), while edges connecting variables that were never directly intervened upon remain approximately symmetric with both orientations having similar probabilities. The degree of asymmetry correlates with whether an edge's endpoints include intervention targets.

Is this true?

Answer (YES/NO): NO